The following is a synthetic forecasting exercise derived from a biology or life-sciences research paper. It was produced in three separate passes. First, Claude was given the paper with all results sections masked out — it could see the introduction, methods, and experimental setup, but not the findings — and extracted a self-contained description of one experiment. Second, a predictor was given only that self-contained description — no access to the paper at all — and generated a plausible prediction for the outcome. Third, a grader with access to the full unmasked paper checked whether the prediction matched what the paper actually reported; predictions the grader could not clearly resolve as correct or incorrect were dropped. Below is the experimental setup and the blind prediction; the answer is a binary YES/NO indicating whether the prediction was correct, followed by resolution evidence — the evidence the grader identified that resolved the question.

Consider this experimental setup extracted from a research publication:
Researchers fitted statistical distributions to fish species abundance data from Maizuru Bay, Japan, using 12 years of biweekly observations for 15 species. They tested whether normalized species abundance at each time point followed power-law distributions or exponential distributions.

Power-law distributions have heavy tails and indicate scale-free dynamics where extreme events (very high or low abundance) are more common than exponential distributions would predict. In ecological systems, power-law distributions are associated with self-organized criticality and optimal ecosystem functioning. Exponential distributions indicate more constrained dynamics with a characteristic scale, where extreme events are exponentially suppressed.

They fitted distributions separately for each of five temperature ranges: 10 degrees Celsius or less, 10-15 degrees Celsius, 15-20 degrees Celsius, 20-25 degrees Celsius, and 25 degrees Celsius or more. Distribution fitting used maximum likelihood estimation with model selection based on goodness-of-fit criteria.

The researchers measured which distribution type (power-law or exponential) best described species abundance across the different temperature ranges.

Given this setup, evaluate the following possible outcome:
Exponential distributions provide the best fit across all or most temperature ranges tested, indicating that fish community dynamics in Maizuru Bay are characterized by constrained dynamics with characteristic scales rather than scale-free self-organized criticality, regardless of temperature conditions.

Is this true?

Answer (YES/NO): NO